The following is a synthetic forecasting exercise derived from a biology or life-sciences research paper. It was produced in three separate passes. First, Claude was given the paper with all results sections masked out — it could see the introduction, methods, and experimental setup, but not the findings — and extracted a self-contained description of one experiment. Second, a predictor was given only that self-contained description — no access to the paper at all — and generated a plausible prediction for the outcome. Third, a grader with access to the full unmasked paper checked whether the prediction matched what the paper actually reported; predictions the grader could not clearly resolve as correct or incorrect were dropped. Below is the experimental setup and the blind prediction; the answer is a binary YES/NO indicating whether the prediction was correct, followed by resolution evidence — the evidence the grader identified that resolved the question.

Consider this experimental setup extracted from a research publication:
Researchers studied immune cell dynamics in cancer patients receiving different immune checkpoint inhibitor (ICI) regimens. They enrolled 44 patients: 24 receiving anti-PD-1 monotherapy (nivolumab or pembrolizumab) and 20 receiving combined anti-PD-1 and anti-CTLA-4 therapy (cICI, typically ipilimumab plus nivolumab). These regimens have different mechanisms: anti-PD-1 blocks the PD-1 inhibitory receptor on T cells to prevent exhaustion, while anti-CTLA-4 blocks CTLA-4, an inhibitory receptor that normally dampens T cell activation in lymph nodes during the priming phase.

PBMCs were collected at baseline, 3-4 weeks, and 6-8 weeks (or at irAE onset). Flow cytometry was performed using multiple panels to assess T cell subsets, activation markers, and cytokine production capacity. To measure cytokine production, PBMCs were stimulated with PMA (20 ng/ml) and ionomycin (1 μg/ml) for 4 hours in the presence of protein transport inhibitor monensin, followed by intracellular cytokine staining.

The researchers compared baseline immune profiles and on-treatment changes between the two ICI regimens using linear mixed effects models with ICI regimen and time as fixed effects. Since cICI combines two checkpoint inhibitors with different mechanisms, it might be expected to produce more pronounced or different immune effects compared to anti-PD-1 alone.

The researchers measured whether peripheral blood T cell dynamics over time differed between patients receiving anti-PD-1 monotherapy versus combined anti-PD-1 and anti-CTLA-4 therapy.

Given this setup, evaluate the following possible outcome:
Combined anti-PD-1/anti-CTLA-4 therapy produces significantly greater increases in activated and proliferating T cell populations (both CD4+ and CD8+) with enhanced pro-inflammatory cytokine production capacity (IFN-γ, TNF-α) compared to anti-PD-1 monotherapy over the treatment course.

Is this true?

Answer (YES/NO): NO